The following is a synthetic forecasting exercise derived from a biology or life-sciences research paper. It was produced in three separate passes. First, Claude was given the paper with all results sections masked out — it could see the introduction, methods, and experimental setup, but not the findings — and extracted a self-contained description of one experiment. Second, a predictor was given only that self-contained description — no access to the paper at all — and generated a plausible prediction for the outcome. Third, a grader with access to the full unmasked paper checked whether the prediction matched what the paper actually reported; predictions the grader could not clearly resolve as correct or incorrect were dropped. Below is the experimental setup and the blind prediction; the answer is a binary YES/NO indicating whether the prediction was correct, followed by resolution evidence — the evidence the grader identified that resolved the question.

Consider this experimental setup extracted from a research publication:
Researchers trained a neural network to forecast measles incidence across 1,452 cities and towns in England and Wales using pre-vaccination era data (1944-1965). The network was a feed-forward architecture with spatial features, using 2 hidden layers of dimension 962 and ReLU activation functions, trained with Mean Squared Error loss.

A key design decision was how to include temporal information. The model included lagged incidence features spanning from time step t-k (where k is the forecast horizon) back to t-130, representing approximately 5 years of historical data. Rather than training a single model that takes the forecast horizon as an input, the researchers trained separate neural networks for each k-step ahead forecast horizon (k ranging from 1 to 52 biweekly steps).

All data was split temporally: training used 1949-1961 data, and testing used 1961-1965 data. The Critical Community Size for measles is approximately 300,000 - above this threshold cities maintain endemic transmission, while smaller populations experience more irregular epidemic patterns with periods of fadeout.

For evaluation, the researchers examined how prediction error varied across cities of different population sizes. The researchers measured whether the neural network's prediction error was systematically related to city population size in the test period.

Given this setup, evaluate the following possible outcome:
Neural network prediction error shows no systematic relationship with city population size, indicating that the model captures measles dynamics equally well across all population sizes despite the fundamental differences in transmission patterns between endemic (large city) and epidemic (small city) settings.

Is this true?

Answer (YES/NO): NO